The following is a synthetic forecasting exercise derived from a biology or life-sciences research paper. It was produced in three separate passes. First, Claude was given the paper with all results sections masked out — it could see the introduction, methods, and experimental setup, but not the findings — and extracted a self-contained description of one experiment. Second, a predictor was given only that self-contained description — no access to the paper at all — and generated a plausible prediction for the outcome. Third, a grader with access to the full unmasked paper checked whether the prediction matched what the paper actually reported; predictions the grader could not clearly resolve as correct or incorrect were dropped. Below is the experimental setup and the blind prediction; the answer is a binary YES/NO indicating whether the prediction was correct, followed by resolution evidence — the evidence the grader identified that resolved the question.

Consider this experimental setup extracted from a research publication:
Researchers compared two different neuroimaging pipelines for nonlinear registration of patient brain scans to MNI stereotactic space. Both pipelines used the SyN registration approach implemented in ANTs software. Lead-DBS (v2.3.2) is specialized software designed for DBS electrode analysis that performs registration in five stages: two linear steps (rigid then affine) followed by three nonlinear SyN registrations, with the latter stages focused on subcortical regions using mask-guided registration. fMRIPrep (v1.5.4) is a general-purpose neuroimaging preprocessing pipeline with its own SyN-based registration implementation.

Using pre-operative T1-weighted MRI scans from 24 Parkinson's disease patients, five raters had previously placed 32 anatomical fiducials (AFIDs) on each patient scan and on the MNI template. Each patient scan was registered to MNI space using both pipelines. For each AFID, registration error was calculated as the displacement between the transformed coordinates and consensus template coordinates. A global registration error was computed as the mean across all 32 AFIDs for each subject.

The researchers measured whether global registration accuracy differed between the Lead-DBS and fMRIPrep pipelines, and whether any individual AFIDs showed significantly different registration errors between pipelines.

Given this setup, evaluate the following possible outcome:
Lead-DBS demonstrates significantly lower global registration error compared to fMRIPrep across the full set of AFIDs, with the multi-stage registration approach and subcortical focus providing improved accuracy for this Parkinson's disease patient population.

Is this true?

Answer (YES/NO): NO